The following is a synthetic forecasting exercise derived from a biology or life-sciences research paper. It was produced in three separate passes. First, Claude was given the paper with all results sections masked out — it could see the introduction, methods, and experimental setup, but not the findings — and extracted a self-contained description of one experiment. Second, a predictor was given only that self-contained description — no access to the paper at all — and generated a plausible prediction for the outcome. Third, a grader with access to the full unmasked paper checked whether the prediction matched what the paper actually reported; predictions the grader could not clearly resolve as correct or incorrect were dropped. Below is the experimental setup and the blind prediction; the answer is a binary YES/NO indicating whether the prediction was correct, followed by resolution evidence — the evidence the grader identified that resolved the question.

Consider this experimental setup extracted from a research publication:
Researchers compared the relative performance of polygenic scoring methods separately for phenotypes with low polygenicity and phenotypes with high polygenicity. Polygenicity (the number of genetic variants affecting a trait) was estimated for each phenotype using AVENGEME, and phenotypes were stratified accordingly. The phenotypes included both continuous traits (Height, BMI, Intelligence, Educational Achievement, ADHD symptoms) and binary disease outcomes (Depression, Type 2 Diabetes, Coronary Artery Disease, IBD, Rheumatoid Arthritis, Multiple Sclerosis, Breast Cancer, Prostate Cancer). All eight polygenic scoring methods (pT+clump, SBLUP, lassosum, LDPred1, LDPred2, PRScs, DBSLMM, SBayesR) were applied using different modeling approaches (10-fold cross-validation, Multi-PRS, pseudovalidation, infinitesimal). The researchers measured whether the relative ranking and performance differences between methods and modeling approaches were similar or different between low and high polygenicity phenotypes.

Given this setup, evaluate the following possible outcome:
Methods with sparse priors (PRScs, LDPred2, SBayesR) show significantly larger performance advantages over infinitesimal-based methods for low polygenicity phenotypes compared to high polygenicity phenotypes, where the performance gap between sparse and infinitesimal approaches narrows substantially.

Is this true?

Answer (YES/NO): NO